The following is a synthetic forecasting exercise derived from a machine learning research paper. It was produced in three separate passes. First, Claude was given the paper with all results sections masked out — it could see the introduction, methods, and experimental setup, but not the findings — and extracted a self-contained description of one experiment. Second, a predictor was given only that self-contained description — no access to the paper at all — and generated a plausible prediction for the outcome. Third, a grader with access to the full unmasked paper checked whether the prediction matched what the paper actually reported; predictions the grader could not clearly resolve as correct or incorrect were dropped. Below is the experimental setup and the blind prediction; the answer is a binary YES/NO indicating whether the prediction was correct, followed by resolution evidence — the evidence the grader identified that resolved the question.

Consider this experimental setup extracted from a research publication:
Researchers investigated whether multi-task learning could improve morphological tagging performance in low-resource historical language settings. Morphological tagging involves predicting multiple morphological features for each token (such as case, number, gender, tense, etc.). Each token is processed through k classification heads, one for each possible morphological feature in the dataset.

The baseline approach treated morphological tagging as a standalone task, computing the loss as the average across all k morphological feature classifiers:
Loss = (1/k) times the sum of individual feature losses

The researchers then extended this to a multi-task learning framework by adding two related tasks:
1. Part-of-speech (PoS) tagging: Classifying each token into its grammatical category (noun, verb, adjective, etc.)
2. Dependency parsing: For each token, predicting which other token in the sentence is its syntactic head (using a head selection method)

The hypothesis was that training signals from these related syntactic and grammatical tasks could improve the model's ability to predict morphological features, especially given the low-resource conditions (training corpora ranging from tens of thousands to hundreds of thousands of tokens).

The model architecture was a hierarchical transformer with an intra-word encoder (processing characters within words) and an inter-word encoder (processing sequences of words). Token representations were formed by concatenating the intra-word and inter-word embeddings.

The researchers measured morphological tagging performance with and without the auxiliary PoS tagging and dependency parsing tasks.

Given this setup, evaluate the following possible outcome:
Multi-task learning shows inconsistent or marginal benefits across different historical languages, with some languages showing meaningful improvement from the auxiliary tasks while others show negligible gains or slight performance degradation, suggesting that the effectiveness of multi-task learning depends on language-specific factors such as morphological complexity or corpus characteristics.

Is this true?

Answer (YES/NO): NO